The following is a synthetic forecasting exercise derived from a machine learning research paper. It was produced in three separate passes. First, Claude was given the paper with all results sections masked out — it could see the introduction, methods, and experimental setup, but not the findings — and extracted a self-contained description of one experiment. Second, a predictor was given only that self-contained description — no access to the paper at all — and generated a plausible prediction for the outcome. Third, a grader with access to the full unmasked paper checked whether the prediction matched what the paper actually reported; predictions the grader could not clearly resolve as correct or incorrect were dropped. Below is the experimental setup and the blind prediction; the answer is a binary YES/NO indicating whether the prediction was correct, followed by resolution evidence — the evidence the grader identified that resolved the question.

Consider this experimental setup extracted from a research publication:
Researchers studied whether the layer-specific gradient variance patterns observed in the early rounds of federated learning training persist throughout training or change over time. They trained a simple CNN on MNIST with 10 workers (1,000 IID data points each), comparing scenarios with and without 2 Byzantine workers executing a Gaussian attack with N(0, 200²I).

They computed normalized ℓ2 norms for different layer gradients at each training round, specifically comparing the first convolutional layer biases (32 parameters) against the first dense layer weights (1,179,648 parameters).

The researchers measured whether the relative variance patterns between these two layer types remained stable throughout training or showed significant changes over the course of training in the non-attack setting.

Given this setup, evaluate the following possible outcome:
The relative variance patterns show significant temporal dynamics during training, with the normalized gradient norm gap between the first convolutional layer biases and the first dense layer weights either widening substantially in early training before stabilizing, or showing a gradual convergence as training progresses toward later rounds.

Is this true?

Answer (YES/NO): NO